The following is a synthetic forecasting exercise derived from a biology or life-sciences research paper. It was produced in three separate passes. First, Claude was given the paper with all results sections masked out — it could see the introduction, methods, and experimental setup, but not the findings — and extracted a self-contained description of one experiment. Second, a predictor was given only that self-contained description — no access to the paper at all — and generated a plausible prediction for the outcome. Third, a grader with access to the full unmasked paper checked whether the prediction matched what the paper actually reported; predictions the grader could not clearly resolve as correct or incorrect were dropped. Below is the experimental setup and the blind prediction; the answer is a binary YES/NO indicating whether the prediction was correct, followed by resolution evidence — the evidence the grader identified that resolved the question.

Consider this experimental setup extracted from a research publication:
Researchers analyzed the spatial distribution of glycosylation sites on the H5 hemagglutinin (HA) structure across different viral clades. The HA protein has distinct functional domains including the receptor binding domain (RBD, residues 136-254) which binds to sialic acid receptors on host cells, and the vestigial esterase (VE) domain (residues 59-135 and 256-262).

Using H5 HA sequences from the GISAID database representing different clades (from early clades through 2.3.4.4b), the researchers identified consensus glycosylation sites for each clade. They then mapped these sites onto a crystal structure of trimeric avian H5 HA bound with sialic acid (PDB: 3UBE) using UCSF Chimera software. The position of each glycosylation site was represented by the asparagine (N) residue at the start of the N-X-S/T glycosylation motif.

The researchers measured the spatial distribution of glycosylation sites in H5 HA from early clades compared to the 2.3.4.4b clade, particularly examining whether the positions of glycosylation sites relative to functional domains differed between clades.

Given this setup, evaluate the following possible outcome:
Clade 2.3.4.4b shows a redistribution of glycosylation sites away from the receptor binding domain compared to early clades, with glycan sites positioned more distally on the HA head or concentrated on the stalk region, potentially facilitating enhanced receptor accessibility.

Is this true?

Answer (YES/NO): NO